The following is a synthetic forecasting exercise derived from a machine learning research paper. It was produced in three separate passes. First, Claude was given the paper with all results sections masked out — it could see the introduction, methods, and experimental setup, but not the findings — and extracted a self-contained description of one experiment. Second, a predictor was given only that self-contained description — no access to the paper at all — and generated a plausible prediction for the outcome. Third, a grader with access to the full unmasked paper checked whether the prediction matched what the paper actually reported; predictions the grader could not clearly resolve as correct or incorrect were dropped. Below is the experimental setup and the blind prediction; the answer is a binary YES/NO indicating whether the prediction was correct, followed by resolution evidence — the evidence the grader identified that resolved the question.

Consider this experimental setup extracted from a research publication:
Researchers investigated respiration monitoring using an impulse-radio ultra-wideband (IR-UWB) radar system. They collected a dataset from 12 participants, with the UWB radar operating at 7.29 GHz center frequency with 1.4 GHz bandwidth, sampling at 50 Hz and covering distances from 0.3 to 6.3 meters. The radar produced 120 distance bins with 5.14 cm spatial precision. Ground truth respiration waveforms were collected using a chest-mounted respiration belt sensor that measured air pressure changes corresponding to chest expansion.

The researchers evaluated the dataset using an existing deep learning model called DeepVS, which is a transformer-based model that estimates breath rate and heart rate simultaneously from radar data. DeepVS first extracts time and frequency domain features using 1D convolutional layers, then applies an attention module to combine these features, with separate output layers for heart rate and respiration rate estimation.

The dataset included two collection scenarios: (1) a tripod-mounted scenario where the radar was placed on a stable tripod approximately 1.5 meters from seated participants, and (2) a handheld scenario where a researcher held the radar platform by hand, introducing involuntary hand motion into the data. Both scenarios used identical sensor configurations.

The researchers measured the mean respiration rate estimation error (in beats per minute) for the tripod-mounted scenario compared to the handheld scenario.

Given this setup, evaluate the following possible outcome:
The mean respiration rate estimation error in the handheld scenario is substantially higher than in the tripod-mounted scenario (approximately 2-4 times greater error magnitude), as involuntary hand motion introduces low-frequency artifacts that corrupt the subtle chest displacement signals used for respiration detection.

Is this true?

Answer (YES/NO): NO